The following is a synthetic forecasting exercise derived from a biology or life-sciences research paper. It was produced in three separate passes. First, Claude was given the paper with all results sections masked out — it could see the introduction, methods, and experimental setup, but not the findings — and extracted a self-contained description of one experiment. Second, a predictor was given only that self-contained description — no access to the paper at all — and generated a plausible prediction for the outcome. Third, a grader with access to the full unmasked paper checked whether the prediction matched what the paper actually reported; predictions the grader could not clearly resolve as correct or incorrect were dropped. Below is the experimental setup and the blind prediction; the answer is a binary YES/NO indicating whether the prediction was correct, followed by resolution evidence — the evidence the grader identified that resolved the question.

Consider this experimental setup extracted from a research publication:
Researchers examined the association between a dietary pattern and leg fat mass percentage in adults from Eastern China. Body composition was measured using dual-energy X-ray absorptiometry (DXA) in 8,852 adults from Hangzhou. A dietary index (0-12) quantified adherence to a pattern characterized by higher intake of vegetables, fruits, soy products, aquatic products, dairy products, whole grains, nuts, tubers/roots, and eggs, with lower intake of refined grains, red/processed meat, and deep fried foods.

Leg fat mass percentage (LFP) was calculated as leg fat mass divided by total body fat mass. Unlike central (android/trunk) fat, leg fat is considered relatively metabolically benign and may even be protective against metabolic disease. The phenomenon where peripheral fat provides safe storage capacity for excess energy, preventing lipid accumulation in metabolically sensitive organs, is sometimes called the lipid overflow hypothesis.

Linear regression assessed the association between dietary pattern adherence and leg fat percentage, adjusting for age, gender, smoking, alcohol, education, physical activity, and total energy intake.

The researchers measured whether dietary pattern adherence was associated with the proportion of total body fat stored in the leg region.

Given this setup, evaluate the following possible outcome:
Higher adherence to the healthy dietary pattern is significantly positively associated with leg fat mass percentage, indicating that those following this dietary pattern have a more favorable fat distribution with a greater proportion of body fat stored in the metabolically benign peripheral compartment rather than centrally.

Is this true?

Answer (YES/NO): YES